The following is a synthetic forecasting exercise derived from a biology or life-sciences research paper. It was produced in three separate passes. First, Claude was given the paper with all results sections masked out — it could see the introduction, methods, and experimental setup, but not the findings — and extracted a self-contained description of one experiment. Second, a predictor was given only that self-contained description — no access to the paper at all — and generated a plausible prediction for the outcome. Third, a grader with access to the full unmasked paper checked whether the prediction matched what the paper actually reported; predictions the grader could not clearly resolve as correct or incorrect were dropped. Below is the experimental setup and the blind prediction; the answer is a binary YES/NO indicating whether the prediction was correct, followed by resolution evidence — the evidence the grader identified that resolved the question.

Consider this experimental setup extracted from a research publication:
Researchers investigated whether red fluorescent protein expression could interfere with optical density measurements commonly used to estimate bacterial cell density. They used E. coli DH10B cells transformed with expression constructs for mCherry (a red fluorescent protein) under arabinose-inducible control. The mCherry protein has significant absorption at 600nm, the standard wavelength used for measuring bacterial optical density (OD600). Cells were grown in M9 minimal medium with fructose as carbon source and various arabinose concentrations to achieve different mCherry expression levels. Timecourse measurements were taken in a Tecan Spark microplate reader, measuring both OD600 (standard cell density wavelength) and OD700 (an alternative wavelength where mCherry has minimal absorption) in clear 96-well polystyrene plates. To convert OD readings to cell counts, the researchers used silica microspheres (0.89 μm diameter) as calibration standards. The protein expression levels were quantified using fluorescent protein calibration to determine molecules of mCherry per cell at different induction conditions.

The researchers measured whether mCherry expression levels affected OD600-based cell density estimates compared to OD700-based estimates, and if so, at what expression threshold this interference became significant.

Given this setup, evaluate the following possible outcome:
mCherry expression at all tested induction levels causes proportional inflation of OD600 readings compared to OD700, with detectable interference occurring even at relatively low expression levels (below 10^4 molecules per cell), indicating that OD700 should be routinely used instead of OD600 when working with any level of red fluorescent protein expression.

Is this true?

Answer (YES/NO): NO